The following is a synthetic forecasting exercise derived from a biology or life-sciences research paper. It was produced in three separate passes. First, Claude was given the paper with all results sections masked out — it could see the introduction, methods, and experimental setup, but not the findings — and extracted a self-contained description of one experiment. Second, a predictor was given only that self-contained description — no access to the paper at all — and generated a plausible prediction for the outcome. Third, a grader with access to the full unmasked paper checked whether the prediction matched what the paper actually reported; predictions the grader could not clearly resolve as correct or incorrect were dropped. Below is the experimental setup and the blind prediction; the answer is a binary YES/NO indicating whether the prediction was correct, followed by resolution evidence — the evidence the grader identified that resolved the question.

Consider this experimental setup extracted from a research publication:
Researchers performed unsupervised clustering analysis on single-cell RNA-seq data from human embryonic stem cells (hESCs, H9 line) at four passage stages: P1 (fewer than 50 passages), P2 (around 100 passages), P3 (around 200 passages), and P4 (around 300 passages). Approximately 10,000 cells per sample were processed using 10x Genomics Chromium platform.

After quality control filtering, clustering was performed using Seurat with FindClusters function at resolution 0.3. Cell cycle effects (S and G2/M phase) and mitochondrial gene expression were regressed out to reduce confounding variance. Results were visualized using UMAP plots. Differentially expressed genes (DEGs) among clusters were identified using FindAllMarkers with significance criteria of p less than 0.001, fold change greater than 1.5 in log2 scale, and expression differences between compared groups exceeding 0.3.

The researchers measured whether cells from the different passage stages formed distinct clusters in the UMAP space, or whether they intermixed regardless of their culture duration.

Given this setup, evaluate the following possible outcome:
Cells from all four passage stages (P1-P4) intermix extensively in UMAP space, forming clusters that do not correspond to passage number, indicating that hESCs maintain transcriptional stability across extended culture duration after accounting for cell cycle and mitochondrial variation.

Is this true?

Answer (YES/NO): NO